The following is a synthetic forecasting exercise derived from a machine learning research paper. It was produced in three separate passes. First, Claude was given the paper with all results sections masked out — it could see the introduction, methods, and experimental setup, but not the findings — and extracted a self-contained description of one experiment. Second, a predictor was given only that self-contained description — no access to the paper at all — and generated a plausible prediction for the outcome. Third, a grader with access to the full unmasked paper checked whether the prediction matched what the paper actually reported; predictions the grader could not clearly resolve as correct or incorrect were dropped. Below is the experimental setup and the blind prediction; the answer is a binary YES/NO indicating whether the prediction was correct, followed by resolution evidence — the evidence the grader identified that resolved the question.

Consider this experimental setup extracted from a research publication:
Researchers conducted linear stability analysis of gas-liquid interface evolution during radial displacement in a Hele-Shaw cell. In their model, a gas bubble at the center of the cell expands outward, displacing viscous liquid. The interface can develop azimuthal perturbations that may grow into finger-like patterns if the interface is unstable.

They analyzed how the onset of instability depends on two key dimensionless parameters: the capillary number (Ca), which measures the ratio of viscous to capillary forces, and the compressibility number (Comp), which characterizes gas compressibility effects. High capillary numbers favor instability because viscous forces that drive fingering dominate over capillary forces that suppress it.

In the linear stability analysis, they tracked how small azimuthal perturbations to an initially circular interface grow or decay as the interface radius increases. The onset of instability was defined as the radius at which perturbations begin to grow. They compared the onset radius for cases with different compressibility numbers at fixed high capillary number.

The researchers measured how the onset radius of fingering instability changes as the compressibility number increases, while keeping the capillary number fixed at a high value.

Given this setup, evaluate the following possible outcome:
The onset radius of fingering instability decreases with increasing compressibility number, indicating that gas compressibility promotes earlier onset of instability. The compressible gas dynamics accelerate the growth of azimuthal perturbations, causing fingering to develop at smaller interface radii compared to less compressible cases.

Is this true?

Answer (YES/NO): NO